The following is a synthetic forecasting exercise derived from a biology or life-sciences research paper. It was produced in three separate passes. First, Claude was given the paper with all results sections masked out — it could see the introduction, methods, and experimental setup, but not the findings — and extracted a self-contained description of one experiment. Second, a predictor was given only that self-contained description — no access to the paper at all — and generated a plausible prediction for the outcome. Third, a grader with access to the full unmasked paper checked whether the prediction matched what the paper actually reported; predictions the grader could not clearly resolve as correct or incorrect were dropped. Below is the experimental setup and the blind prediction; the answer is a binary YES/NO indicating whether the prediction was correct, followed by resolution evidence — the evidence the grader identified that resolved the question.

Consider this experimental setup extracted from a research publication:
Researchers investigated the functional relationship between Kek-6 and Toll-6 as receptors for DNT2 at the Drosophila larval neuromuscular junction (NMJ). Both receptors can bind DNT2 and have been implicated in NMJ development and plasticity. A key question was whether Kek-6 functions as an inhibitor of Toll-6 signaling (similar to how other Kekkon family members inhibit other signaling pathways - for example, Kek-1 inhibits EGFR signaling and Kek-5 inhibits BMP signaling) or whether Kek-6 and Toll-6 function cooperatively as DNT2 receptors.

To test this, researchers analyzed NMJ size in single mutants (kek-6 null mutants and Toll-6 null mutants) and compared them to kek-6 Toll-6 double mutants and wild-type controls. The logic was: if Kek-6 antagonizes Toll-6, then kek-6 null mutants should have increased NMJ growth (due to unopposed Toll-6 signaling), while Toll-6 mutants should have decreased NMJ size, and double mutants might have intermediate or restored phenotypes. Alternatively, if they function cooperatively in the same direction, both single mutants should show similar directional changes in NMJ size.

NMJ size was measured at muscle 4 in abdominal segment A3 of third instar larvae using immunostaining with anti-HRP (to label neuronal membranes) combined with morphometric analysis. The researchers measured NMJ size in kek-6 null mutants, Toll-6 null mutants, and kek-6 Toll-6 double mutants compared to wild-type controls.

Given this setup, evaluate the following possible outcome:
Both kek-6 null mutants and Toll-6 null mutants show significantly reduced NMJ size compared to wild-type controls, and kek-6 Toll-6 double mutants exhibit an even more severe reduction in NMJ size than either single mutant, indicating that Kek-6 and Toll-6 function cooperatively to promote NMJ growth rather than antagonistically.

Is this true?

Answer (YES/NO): NO